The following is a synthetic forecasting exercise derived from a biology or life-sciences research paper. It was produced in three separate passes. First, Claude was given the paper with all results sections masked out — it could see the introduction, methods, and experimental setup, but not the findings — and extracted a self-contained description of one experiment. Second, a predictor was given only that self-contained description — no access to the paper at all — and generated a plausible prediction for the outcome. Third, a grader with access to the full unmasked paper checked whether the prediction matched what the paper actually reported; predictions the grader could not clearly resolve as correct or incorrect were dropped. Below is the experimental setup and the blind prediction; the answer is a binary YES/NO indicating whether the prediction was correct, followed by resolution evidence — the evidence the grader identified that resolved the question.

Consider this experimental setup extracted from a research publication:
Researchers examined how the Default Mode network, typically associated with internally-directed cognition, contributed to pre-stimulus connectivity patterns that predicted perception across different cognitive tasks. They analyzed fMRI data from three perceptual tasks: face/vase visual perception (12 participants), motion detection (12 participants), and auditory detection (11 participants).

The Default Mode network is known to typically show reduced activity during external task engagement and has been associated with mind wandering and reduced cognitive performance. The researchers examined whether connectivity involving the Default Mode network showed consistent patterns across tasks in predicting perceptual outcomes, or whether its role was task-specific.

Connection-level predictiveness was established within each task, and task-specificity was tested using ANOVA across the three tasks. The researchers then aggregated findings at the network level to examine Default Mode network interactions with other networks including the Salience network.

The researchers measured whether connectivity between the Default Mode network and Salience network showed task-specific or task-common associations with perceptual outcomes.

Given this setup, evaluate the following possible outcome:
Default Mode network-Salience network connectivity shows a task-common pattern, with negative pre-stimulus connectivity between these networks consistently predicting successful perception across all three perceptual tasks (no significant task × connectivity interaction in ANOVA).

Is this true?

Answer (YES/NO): NO